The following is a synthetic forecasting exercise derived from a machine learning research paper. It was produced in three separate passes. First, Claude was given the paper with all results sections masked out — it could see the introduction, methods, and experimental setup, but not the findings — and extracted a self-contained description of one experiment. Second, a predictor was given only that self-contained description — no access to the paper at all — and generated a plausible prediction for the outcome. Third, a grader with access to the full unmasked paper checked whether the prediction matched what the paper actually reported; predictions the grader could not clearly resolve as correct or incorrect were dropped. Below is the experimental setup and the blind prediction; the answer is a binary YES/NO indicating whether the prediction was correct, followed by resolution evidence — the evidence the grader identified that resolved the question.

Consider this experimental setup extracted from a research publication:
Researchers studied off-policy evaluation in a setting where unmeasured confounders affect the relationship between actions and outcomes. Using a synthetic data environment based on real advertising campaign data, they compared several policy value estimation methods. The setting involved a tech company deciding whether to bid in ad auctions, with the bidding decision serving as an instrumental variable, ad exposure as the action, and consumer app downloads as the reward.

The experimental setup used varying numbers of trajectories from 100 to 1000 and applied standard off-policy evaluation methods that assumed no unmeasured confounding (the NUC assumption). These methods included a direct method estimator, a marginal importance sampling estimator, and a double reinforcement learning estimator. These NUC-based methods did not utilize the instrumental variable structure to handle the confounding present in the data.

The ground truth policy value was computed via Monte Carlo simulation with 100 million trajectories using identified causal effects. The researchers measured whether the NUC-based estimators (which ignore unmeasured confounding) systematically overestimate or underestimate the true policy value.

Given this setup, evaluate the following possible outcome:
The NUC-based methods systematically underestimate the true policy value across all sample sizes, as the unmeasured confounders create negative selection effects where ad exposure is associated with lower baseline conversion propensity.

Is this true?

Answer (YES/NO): YES